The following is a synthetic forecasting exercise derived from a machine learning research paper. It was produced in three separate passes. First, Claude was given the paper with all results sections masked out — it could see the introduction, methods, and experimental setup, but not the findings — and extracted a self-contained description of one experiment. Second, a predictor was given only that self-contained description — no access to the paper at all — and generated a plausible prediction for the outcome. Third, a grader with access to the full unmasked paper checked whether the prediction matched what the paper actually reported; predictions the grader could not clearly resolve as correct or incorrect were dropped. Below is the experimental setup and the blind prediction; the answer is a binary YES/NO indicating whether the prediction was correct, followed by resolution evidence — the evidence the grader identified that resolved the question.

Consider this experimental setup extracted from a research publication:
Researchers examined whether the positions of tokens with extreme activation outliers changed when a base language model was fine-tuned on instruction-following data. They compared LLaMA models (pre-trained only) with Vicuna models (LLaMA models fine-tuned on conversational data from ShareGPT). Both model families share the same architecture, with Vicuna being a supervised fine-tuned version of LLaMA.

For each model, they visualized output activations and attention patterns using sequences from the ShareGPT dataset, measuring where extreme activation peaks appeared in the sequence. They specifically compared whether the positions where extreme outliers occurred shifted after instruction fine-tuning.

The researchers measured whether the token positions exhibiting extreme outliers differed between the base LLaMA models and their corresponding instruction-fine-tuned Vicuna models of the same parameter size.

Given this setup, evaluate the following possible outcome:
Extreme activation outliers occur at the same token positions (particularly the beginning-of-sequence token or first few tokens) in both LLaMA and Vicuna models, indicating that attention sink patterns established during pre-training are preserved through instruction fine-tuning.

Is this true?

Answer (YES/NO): YES